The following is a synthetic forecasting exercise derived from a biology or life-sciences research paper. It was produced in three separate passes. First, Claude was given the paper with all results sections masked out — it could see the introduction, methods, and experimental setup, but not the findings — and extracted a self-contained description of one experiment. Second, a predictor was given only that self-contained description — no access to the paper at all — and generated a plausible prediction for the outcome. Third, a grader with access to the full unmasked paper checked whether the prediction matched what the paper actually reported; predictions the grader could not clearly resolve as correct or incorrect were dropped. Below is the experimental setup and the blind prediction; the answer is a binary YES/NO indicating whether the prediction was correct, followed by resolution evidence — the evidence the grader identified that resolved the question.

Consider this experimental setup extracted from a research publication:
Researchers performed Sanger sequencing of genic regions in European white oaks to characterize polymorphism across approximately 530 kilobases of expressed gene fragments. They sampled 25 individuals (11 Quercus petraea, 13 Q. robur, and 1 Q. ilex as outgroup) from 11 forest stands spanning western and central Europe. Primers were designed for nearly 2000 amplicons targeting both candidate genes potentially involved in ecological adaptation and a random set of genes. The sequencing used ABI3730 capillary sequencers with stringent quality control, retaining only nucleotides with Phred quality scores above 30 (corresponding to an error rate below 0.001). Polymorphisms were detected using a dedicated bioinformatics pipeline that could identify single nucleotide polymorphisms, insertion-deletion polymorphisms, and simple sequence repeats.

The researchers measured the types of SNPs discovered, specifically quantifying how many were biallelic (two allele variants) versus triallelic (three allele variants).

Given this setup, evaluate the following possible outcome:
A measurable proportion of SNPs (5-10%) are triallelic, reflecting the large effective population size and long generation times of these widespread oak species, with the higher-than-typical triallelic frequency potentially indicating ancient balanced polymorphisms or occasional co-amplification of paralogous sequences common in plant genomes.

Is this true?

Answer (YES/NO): NO